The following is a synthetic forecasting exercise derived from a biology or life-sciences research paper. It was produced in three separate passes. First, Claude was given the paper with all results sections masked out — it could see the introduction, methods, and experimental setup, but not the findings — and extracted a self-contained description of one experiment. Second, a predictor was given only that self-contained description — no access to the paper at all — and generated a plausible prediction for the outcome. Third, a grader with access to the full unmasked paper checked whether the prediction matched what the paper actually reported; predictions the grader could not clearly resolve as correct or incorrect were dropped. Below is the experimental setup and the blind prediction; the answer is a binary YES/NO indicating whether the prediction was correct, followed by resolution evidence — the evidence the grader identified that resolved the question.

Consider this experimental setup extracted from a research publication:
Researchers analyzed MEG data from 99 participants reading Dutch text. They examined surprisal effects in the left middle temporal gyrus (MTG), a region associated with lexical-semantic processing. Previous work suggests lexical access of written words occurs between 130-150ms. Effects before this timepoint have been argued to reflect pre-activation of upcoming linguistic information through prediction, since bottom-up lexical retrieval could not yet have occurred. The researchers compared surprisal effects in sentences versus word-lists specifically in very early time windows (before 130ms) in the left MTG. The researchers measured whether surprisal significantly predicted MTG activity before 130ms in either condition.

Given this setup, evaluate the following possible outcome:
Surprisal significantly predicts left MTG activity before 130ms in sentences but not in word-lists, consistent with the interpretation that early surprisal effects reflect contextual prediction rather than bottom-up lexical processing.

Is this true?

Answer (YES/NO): YES